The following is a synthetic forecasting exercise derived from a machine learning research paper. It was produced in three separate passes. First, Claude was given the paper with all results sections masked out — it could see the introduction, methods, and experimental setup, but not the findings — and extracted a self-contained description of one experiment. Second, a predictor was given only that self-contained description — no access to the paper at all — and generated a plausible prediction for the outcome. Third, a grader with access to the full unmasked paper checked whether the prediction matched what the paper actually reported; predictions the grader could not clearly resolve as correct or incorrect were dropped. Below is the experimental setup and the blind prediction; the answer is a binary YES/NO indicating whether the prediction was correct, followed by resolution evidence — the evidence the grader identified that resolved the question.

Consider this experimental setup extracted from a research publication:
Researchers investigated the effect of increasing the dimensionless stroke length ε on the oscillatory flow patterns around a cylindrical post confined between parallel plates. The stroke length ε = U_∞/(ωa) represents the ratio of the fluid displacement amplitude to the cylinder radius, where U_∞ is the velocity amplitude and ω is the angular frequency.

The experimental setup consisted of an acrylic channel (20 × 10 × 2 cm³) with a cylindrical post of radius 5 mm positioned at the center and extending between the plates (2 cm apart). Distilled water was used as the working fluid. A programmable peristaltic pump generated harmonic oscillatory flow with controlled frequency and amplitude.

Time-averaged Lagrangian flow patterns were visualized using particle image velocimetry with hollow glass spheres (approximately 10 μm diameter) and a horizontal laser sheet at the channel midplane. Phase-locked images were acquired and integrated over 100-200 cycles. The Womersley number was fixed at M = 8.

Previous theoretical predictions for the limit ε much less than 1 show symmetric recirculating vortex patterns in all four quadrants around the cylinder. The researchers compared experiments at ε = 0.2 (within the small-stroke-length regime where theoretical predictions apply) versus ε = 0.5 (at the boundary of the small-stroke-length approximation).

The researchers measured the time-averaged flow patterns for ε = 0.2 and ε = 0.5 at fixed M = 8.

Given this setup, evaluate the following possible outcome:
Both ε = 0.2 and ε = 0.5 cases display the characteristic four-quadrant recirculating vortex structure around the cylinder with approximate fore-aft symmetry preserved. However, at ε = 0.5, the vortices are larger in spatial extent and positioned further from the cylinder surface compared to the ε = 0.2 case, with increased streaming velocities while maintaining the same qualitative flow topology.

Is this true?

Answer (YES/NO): NO